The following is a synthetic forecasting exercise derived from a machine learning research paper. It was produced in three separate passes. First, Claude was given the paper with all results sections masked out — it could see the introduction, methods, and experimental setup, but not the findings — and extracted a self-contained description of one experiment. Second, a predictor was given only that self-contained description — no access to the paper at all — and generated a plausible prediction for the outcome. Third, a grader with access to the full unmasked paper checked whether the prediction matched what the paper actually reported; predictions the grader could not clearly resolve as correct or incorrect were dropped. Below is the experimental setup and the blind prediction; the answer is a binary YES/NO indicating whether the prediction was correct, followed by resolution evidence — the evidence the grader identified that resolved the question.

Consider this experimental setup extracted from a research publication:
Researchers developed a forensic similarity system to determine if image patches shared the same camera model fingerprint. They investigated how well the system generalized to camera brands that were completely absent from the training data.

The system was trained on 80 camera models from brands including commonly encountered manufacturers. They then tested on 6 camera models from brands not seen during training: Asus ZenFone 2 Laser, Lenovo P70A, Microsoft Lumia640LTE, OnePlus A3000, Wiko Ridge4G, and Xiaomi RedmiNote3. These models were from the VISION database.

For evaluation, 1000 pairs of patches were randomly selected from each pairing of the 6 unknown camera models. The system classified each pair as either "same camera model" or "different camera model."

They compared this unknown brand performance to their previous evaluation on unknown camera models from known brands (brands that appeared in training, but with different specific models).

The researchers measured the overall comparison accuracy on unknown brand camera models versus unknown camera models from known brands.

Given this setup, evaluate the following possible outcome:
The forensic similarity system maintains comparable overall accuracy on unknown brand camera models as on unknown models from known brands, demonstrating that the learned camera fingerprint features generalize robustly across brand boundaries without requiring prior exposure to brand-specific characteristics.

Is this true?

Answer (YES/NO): YES